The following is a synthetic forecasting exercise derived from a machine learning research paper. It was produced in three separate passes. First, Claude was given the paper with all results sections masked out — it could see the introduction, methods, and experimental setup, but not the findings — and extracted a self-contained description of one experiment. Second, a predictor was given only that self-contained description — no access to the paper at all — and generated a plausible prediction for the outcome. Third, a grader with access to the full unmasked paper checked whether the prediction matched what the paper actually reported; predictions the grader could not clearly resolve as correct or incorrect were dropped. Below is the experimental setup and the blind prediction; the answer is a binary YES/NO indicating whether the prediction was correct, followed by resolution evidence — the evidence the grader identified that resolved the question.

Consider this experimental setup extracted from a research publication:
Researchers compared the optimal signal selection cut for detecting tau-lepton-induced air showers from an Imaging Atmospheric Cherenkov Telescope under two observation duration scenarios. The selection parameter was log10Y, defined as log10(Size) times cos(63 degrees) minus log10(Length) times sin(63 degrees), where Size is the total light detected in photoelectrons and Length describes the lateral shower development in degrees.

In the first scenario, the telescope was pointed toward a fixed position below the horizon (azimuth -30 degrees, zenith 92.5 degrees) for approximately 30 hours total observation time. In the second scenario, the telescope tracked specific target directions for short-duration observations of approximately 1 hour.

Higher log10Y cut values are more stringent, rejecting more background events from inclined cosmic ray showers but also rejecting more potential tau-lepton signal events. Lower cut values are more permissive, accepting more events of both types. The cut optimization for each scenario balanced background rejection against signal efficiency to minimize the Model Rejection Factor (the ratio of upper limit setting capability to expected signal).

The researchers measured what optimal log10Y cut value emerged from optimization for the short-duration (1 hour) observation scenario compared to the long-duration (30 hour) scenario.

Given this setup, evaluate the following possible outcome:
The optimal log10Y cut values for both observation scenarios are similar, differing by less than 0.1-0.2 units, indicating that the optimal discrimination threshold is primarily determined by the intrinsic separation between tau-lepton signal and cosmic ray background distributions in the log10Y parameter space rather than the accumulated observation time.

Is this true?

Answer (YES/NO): NO